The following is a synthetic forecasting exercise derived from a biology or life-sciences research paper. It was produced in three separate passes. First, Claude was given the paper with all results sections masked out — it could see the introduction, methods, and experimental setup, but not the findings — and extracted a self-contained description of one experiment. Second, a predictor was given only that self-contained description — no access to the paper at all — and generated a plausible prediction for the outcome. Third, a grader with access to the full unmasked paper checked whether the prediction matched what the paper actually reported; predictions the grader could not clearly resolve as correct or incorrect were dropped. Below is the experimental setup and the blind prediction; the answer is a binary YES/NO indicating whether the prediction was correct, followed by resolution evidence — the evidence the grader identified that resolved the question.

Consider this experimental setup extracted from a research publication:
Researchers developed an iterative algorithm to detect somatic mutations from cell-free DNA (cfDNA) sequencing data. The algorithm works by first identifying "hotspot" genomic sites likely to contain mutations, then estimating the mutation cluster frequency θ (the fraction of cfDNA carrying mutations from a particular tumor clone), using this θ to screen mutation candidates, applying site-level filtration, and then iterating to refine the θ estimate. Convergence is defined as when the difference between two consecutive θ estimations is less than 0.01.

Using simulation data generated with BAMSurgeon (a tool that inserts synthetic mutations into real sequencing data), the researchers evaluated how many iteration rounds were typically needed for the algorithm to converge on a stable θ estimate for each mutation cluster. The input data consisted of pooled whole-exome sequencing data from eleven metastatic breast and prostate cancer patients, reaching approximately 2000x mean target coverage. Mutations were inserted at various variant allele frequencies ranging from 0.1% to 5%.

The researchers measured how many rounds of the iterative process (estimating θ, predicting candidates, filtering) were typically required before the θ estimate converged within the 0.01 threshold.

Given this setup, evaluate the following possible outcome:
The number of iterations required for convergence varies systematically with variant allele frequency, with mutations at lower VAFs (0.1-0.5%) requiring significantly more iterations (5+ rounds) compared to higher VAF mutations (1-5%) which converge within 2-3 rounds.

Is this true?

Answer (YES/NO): NO